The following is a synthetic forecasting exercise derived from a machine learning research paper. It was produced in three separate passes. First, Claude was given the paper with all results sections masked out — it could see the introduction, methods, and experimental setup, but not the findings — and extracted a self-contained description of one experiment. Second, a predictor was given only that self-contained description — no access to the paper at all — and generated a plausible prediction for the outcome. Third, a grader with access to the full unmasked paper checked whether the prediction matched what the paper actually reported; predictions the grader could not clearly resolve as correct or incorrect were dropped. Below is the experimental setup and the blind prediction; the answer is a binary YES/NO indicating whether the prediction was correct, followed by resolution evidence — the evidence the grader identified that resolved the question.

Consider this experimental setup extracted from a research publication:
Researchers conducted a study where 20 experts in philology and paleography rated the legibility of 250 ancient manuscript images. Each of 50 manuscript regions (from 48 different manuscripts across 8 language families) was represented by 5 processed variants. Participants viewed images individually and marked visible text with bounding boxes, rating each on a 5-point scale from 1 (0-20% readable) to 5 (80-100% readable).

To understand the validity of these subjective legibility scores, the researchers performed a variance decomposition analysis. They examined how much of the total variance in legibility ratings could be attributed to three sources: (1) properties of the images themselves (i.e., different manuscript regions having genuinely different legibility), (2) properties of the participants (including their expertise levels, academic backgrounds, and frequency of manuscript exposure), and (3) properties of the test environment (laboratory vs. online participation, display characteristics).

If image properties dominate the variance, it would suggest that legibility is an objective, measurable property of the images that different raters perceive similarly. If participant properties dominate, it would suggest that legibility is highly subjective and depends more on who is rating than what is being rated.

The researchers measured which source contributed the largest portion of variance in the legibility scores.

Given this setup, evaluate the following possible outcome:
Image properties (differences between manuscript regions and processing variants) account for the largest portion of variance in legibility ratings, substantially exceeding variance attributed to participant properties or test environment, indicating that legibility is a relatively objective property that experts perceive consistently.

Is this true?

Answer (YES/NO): YES